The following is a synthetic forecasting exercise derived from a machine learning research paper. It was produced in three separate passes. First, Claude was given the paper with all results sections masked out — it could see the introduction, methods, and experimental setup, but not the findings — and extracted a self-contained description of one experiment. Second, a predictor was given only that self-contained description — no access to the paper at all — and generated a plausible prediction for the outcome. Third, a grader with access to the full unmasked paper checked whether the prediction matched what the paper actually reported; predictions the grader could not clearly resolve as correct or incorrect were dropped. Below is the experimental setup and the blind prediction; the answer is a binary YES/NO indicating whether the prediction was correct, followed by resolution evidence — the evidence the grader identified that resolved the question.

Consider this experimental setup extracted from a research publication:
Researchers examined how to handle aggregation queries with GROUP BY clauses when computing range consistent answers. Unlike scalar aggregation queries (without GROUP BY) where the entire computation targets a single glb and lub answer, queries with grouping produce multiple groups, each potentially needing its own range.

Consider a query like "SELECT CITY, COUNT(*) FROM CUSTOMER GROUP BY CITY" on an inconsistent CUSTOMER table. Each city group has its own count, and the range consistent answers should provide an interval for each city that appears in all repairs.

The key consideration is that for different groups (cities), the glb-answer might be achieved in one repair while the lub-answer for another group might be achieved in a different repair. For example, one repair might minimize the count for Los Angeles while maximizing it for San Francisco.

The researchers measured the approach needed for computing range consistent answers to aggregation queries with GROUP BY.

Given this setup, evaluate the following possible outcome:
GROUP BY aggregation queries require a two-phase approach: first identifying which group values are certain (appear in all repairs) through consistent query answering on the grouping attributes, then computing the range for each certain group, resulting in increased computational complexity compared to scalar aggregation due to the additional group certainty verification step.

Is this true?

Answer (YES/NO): NO